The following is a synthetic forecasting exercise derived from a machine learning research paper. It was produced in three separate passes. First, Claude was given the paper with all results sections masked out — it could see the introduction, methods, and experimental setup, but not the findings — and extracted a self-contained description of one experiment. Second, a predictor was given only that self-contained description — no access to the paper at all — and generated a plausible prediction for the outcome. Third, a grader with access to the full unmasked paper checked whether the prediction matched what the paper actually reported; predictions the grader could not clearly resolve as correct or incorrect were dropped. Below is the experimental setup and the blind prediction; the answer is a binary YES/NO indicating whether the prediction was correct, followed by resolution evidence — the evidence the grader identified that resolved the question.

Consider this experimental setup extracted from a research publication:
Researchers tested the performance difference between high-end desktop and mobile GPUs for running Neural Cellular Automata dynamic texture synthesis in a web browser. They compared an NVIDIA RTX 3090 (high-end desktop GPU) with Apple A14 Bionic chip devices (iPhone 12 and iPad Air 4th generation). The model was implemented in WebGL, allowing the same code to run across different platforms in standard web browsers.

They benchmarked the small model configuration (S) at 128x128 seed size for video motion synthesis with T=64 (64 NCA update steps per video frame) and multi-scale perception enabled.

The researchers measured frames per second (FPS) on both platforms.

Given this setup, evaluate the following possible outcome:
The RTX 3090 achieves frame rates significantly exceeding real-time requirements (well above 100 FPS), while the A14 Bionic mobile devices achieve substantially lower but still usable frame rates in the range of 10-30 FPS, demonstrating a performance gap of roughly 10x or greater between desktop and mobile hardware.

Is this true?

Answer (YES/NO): NO